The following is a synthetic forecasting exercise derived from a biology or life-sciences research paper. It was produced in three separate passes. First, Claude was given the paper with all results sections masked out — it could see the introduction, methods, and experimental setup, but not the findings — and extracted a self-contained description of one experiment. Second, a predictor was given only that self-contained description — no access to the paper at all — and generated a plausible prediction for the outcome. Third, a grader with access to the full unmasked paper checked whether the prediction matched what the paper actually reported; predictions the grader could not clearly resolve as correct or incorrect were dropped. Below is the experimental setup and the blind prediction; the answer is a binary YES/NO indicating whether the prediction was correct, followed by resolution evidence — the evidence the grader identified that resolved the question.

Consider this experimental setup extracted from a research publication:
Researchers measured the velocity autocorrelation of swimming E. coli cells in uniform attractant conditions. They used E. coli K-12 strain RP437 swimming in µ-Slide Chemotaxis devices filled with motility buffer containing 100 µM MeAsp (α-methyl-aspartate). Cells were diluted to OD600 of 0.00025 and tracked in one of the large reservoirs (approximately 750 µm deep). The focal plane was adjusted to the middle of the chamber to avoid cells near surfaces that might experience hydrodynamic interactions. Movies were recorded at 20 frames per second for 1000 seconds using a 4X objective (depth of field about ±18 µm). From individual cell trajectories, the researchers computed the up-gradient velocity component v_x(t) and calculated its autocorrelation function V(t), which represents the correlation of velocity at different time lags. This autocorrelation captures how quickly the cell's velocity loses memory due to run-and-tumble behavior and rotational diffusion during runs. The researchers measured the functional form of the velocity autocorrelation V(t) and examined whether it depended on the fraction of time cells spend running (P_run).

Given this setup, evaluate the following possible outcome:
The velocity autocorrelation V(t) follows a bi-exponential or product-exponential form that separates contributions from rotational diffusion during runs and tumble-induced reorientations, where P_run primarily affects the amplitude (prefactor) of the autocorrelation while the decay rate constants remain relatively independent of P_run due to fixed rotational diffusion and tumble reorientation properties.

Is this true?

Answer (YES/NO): NO